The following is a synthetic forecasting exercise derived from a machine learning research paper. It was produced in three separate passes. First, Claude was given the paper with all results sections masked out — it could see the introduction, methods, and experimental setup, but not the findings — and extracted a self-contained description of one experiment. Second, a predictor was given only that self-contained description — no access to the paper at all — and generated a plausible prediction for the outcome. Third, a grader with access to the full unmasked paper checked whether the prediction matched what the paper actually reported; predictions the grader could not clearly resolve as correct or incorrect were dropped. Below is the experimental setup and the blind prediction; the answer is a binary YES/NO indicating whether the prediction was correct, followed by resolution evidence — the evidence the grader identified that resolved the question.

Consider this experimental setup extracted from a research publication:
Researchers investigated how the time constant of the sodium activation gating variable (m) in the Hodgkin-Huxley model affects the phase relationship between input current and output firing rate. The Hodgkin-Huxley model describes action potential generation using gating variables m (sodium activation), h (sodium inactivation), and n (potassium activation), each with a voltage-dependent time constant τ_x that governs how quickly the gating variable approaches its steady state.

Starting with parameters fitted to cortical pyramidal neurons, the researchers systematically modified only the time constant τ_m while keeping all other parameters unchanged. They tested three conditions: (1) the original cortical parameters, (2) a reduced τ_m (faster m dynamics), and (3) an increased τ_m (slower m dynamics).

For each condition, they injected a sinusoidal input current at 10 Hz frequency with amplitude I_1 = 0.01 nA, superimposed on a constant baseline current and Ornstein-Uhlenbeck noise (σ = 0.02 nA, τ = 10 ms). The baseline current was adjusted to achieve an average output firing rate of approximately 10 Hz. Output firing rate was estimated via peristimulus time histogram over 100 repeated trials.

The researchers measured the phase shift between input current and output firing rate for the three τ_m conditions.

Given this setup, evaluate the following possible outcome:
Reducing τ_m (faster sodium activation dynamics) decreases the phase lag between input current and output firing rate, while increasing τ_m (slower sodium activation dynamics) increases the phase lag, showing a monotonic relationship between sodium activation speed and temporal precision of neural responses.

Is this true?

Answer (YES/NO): YES